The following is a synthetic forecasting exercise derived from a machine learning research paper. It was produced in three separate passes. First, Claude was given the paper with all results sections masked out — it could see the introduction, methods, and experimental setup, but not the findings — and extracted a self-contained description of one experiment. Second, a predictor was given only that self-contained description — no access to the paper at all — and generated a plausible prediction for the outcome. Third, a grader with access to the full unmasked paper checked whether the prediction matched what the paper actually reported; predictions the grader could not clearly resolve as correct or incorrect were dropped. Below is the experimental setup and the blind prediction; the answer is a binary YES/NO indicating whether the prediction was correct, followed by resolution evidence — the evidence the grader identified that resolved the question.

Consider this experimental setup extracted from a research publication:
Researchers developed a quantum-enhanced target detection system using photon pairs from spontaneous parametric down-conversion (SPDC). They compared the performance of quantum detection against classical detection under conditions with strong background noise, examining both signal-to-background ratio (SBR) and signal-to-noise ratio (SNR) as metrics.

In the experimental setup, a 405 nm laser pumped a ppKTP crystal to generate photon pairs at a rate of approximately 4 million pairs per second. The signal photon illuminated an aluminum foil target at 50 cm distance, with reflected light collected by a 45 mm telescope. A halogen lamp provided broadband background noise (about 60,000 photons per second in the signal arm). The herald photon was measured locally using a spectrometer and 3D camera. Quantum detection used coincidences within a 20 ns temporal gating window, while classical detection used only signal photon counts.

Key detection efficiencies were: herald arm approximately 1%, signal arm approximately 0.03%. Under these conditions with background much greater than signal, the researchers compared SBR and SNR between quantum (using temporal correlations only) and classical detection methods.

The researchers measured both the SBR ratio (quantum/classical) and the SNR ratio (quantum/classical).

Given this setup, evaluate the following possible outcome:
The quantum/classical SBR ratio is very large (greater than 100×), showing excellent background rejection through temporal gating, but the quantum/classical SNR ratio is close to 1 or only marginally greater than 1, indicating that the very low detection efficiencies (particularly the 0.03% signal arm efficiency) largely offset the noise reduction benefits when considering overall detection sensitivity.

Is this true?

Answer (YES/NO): NO